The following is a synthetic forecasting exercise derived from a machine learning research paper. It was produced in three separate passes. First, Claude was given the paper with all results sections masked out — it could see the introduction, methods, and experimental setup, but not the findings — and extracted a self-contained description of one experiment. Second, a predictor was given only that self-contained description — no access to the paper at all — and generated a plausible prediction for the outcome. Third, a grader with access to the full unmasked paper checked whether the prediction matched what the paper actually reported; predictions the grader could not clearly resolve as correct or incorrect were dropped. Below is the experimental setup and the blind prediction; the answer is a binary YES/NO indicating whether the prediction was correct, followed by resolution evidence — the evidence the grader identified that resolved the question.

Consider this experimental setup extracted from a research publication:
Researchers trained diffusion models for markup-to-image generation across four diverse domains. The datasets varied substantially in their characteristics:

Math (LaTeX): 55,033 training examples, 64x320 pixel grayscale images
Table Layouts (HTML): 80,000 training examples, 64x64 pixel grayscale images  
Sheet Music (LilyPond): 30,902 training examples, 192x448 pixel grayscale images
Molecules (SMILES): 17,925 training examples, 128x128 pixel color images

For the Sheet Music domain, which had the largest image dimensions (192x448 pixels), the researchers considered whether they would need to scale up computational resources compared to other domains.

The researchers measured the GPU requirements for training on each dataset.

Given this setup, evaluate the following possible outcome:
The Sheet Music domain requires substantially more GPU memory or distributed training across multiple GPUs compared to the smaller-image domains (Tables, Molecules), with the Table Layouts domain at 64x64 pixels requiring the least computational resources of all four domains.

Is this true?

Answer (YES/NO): NO